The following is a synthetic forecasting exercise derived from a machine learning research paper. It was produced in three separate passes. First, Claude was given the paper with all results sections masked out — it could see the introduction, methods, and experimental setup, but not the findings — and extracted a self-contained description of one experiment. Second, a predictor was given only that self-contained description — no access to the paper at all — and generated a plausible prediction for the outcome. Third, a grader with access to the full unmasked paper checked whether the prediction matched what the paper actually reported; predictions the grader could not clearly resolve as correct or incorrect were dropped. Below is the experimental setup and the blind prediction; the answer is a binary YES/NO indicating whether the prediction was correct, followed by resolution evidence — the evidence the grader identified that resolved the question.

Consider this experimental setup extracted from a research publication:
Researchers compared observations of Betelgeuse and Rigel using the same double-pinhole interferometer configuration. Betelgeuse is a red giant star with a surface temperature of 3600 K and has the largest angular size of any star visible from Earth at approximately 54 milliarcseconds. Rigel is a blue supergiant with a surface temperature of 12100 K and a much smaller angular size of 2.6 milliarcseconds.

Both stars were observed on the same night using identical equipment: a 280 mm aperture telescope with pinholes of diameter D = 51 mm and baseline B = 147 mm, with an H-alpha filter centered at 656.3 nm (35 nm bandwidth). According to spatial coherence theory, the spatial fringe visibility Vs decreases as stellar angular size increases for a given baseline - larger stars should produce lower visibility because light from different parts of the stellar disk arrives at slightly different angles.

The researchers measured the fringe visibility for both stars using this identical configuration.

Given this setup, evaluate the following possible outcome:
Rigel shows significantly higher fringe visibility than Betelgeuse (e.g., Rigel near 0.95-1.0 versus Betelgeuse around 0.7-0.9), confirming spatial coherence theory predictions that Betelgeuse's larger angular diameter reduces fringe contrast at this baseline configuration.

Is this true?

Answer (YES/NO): NO